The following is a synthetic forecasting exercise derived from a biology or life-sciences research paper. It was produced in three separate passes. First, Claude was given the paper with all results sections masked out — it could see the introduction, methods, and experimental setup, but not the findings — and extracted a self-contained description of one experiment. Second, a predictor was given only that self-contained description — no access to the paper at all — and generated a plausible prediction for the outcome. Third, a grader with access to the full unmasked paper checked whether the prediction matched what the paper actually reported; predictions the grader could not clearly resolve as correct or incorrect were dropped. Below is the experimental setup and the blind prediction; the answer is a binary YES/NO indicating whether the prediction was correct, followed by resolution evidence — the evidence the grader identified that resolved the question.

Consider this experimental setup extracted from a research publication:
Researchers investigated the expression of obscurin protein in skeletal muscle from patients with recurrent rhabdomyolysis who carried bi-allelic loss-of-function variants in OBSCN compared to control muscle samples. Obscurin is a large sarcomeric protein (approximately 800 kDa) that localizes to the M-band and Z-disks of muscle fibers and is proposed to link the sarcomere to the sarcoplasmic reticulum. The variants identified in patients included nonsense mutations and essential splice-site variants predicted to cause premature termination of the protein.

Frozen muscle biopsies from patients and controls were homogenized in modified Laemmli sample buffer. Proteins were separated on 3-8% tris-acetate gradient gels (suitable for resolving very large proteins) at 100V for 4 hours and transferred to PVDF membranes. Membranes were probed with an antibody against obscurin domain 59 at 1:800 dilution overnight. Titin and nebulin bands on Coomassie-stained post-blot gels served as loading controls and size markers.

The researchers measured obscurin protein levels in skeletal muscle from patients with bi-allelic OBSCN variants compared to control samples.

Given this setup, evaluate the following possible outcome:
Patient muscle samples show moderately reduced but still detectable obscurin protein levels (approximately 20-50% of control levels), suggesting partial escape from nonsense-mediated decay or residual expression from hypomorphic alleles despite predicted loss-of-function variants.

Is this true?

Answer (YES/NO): NO